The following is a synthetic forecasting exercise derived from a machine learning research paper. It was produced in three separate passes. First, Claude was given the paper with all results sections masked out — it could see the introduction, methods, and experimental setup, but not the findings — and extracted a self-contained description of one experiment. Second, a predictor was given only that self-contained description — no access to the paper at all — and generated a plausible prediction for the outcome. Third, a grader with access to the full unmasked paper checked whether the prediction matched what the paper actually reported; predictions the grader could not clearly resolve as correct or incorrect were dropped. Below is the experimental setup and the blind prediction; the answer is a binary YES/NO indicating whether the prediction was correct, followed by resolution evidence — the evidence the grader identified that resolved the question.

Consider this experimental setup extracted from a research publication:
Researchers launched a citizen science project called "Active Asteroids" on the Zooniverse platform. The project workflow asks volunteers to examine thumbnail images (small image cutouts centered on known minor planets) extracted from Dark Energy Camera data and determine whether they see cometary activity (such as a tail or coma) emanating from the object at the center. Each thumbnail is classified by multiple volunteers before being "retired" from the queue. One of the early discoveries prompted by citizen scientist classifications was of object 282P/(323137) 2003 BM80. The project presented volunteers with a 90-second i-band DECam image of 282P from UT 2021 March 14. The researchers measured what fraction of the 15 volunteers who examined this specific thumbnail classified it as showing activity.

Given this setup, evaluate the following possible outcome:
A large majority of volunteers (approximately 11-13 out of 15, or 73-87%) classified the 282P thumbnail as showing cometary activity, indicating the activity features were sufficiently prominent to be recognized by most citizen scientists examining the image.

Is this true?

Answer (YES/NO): NO